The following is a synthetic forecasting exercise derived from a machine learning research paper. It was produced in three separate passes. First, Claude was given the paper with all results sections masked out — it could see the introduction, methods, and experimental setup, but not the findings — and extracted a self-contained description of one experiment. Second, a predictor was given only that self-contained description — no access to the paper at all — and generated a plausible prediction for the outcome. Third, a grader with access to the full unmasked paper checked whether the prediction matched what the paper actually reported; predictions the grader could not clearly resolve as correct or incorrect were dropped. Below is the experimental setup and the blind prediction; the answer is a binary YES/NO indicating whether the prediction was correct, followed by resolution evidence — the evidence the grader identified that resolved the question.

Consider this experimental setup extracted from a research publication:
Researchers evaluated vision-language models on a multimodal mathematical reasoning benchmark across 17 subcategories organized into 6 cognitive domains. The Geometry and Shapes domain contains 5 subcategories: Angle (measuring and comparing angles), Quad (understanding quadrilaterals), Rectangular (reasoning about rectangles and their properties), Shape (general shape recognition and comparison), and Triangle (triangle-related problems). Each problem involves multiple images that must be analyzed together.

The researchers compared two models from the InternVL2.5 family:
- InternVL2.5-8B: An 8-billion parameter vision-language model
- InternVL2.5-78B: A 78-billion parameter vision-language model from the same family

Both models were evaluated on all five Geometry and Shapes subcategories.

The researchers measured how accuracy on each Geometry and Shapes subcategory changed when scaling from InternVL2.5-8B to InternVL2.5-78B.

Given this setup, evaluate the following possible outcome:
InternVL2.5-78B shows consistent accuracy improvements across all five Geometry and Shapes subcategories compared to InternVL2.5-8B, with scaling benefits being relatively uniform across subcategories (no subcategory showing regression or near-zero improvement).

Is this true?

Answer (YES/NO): NO